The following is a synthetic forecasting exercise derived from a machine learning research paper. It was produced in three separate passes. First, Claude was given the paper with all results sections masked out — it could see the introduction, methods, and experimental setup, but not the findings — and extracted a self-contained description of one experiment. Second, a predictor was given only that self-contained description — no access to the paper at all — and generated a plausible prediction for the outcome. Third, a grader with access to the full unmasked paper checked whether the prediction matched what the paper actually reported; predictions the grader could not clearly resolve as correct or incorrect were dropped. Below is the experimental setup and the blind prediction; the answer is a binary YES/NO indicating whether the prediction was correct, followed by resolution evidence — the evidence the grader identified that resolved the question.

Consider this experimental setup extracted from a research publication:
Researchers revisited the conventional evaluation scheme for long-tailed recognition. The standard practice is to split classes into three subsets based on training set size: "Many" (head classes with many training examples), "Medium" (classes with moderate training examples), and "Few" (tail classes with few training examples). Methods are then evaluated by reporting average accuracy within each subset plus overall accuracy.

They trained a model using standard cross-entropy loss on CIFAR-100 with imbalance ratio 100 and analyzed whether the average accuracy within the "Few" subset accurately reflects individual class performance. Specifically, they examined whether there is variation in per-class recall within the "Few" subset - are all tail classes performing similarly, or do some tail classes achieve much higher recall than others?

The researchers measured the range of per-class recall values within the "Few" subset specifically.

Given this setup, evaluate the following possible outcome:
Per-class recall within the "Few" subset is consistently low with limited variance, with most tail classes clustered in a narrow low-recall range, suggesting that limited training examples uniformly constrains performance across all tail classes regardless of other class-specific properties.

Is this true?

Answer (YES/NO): NO